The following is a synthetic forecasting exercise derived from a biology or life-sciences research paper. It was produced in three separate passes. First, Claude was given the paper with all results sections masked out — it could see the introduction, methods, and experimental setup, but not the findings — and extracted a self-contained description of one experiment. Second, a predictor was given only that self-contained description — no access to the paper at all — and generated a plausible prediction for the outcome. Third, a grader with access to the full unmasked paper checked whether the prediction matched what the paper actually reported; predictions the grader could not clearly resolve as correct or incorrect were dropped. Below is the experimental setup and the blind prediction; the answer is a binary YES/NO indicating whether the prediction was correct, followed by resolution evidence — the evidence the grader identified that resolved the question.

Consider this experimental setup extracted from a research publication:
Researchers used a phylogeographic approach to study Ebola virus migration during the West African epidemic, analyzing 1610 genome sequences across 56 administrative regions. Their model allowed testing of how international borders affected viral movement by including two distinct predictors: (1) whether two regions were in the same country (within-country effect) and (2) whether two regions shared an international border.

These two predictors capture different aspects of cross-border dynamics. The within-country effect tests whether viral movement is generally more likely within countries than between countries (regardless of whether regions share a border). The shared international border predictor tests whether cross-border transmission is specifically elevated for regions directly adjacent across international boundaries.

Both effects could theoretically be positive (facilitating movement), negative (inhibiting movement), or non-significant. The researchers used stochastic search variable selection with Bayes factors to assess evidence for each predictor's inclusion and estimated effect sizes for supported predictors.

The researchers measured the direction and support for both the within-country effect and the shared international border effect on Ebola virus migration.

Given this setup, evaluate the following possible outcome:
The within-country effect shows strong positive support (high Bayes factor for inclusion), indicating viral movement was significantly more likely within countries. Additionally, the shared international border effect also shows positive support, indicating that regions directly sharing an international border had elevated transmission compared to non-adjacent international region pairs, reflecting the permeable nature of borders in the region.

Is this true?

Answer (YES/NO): YES